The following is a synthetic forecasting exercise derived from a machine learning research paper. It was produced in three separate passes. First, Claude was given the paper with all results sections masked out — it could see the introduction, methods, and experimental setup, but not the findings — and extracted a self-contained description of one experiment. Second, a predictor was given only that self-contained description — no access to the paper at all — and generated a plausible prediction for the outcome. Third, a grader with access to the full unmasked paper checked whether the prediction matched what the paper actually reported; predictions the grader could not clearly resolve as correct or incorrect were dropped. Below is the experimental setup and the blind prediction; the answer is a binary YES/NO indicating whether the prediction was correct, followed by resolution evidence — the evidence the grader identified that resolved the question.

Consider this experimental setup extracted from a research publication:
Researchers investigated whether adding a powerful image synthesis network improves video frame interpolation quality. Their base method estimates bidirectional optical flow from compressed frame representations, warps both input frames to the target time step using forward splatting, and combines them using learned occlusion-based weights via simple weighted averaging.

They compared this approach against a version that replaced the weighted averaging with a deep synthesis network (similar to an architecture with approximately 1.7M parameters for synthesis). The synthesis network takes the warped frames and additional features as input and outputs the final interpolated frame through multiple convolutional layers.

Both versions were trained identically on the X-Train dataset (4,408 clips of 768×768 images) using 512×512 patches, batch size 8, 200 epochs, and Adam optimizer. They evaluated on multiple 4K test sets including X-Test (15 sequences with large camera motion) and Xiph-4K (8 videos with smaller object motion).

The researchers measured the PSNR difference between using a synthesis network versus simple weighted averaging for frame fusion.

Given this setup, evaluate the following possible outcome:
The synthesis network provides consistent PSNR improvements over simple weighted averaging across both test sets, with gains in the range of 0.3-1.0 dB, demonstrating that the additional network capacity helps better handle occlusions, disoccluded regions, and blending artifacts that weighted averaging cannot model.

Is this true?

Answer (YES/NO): NO